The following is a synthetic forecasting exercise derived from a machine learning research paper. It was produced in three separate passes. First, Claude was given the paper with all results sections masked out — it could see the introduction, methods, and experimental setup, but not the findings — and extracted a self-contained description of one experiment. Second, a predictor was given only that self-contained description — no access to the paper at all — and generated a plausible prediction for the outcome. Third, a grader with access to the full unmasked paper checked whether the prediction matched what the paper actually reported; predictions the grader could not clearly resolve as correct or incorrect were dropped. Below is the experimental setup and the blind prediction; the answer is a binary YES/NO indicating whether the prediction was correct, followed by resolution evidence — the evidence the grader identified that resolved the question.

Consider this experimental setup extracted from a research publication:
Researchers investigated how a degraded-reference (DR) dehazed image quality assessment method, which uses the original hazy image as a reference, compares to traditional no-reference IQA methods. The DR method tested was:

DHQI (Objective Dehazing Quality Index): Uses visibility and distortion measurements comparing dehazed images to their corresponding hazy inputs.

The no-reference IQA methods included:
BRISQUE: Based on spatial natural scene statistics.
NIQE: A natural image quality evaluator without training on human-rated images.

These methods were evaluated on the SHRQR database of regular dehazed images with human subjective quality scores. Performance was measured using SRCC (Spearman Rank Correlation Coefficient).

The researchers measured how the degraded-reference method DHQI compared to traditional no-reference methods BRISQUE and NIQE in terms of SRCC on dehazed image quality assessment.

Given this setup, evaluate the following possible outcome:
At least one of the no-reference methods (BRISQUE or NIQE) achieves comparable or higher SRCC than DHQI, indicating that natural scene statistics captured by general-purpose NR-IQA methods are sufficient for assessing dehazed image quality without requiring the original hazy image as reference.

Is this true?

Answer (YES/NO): NO